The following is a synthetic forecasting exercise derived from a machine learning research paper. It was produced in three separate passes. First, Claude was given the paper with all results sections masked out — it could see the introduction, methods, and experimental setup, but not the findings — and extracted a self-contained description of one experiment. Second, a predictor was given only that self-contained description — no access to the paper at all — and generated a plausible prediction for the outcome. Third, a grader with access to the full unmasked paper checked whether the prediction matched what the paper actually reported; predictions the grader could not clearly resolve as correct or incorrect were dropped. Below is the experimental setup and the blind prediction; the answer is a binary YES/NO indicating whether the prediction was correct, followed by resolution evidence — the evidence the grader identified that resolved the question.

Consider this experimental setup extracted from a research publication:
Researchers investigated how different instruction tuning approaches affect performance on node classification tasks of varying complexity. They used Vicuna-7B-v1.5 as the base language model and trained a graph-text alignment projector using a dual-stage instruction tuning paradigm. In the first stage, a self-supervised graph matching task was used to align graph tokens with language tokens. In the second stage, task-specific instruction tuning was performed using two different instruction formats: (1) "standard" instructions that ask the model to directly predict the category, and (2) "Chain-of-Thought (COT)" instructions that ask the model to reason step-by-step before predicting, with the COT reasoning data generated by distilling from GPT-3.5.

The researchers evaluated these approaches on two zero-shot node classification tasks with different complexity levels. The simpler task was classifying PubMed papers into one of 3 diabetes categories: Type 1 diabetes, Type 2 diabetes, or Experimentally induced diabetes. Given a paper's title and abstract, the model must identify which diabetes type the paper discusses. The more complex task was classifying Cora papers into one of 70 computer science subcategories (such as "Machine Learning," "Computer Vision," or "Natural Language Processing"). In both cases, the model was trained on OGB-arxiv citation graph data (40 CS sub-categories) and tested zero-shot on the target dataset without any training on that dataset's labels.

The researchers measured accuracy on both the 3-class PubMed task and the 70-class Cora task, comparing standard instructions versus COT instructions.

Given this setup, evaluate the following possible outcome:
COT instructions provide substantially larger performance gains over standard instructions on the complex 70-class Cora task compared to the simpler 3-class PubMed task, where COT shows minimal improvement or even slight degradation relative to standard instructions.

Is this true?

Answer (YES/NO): NO